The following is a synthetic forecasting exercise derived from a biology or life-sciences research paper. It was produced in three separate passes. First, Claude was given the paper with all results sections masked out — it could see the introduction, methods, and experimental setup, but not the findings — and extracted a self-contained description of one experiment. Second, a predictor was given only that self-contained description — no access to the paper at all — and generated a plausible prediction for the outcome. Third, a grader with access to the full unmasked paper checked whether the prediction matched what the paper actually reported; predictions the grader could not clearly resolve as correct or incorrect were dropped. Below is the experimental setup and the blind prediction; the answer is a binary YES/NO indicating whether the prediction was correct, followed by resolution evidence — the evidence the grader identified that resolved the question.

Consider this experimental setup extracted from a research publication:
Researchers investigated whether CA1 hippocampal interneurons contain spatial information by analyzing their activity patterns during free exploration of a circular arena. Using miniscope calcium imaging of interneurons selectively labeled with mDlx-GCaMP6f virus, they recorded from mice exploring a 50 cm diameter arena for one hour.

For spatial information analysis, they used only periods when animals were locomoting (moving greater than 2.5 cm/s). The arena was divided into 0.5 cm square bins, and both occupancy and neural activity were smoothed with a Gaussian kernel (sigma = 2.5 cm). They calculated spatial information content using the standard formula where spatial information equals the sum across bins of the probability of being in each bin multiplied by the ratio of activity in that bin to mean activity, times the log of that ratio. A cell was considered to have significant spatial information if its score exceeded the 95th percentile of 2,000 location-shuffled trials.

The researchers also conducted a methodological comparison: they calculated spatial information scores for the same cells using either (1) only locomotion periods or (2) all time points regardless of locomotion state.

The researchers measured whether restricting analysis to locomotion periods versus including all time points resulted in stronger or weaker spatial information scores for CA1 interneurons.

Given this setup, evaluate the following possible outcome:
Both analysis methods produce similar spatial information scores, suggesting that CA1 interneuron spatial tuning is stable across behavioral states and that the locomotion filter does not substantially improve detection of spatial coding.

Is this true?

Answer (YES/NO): NO